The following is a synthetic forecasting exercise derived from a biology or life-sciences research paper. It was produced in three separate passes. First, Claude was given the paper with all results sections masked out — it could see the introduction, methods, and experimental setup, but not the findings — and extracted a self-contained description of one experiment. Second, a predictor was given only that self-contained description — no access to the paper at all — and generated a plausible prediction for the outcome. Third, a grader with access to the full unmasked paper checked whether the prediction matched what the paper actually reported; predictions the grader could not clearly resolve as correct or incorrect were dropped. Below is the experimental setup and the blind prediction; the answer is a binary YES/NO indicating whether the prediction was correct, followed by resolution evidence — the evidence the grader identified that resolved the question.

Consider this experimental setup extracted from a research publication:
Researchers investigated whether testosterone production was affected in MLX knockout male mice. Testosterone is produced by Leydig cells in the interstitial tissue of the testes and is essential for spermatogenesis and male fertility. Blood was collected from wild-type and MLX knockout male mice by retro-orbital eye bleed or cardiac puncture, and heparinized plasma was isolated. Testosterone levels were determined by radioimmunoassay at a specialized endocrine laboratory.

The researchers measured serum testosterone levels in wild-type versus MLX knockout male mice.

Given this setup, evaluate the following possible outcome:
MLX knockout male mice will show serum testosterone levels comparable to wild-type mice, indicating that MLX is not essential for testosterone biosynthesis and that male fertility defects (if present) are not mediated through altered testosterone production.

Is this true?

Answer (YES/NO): YES